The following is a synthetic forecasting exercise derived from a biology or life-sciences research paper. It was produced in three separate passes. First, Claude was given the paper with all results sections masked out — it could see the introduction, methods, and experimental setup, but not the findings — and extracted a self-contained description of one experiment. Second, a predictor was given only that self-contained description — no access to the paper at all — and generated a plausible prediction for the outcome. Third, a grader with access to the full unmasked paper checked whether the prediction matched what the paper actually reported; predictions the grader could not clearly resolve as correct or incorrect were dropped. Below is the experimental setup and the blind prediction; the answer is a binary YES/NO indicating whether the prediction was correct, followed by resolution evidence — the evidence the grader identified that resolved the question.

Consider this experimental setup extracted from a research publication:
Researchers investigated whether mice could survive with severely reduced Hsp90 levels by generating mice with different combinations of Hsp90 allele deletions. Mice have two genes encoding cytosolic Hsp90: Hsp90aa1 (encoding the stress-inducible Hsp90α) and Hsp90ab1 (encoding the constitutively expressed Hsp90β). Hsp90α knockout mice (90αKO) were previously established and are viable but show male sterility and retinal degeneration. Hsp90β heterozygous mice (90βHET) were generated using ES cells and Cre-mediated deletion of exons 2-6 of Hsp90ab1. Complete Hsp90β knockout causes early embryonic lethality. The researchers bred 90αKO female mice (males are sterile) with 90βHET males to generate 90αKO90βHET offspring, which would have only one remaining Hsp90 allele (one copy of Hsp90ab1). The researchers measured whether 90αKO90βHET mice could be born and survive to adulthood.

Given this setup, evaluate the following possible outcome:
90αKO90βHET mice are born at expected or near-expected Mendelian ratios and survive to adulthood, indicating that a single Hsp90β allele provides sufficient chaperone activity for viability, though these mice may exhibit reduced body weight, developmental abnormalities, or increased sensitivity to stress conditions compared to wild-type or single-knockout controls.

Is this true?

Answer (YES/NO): NO